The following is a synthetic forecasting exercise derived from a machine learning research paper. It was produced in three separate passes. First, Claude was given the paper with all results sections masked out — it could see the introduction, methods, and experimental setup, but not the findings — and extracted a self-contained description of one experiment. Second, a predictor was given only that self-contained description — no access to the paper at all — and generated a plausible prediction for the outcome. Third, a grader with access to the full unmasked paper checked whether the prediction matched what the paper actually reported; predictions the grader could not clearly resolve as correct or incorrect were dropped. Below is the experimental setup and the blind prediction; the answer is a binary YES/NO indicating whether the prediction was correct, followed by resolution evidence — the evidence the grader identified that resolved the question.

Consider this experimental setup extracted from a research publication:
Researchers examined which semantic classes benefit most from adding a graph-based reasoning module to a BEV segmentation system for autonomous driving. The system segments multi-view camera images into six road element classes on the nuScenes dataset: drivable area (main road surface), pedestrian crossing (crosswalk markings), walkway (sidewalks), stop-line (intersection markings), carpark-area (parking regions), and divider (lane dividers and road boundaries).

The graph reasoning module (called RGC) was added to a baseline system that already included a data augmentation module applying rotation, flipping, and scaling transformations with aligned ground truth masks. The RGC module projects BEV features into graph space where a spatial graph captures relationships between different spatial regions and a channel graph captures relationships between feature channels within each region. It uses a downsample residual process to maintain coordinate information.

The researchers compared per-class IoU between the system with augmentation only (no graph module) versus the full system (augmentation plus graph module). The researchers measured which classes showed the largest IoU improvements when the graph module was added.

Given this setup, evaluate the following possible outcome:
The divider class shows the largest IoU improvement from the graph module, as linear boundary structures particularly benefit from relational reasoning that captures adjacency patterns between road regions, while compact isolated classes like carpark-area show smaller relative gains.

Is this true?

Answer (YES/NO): NO